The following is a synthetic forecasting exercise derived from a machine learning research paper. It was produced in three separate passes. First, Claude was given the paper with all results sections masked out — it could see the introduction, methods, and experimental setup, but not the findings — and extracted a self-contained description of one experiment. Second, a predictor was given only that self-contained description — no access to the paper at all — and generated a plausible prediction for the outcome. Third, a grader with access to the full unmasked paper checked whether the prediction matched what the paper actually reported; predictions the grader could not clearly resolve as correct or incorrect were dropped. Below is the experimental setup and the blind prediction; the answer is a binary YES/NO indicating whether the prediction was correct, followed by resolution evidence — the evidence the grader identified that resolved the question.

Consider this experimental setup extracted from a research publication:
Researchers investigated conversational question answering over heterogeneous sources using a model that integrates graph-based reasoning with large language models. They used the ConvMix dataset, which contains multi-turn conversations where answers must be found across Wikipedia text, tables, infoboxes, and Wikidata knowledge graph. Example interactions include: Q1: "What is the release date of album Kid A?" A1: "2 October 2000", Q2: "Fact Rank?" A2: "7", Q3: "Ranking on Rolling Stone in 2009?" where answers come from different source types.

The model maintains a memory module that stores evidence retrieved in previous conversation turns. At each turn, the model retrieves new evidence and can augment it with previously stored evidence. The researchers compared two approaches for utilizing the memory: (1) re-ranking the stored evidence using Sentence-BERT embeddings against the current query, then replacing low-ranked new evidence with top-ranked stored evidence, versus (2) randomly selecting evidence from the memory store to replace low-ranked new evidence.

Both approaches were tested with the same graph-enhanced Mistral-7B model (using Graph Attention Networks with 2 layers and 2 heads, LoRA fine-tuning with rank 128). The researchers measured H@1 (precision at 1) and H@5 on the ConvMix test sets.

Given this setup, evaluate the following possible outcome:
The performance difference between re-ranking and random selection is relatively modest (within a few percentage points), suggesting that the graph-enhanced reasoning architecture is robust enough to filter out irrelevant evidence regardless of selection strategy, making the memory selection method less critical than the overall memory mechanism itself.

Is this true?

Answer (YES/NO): NO